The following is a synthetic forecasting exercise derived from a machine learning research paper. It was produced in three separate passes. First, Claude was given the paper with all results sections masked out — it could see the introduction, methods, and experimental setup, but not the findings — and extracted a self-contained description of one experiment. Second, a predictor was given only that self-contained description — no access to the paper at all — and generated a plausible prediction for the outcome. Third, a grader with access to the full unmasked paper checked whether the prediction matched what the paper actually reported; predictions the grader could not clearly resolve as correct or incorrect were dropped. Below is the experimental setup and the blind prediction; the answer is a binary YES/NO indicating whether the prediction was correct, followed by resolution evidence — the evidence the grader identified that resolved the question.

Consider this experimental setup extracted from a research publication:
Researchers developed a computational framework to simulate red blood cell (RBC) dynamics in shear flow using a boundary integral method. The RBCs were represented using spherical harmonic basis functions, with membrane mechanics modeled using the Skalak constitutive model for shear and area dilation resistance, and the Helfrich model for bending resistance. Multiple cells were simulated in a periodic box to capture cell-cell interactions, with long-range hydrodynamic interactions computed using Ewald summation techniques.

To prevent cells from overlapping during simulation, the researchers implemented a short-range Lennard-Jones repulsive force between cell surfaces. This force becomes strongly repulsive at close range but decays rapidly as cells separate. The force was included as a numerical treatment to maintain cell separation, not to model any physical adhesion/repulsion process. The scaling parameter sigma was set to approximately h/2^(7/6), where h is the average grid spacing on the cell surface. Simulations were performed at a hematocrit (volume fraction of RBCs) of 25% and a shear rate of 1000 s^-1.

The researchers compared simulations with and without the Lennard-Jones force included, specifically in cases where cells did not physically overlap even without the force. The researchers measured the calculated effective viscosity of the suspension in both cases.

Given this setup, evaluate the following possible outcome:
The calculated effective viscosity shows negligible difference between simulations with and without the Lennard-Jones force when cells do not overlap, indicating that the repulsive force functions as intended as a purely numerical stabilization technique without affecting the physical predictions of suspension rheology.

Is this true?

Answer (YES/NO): YES